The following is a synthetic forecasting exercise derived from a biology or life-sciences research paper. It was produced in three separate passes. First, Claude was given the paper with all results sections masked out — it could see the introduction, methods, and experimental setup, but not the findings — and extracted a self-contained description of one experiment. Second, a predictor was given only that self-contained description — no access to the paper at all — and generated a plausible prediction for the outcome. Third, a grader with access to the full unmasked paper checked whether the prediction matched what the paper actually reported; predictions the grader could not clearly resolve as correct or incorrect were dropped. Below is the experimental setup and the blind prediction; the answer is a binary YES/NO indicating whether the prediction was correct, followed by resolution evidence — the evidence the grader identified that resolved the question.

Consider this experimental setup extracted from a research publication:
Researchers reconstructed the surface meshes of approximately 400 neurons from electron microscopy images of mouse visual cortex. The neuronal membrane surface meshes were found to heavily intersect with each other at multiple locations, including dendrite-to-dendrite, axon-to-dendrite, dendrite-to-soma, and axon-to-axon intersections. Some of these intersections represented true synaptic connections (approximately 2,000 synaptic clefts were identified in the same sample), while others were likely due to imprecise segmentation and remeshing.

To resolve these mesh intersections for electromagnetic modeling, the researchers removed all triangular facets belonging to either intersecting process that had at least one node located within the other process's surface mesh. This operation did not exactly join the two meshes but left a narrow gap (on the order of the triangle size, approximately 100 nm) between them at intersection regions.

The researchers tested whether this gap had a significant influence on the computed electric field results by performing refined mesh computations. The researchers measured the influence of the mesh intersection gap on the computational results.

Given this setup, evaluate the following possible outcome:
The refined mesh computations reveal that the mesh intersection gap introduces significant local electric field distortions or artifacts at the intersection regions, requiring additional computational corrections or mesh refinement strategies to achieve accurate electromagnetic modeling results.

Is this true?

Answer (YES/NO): NO